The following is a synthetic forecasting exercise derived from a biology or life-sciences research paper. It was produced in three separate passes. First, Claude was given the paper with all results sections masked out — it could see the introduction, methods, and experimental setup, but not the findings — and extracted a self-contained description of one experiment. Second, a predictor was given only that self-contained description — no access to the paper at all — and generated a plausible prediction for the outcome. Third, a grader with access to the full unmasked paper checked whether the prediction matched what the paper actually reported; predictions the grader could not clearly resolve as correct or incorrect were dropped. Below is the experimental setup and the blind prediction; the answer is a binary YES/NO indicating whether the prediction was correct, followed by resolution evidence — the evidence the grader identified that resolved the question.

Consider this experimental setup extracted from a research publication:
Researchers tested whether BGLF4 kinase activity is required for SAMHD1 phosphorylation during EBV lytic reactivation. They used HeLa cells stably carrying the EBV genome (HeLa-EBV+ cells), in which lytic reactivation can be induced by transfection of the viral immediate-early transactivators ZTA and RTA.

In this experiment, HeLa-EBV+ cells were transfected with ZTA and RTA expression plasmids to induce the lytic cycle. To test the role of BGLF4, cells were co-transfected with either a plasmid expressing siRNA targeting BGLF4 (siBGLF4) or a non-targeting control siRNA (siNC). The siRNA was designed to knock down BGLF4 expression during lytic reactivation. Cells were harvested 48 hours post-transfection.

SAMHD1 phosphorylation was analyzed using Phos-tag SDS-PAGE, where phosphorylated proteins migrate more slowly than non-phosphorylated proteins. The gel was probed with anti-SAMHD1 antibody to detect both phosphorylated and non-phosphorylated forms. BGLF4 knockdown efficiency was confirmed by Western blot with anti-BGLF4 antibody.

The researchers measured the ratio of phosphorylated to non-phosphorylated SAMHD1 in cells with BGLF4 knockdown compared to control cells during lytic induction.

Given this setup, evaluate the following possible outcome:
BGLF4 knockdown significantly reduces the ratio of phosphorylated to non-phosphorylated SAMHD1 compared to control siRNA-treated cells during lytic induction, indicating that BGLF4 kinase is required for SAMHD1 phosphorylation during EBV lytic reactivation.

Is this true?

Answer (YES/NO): YES